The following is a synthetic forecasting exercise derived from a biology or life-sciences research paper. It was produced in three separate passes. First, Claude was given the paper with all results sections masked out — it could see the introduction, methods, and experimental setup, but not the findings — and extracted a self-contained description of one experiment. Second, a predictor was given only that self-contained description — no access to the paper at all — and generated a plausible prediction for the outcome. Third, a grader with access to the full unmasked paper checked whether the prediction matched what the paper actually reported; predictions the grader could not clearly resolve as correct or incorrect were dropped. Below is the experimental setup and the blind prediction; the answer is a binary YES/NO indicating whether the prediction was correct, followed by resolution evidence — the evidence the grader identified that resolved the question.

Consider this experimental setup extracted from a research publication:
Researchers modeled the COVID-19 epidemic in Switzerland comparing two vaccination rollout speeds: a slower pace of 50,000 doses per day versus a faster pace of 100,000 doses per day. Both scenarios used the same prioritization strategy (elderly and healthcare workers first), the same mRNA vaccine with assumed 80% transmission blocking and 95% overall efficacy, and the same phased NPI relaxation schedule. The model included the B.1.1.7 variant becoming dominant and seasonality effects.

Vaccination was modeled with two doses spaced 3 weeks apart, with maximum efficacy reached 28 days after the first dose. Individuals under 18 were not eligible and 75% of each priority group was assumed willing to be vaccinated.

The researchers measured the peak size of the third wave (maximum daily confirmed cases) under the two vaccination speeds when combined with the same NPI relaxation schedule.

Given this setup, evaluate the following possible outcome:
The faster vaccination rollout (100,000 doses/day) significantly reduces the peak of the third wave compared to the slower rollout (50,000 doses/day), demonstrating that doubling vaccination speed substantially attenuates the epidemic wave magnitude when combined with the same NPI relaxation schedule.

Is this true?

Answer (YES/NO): YES